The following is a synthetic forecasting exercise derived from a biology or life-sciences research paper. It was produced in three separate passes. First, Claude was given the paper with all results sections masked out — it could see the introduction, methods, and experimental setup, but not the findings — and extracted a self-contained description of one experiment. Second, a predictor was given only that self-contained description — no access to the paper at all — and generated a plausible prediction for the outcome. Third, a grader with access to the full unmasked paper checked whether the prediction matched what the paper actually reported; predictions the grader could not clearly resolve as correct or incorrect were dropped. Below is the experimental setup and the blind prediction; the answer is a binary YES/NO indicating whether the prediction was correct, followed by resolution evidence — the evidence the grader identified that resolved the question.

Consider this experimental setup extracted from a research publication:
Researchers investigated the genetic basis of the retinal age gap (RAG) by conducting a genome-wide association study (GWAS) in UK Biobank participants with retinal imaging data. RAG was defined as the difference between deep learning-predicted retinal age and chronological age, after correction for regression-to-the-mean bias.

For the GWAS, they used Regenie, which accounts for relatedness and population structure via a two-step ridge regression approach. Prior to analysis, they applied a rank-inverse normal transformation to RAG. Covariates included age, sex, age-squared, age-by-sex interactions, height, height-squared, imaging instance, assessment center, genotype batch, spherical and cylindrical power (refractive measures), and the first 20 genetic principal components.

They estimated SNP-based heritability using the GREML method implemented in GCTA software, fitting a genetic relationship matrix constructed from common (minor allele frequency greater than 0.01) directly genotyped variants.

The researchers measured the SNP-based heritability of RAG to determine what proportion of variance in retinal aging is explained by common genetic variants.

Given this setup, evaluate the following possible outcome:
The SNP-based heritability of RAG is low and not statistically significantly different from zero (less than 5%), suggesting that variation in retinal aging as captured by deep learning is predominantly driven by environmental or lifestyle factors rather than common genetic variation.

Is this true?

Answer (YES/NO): NO